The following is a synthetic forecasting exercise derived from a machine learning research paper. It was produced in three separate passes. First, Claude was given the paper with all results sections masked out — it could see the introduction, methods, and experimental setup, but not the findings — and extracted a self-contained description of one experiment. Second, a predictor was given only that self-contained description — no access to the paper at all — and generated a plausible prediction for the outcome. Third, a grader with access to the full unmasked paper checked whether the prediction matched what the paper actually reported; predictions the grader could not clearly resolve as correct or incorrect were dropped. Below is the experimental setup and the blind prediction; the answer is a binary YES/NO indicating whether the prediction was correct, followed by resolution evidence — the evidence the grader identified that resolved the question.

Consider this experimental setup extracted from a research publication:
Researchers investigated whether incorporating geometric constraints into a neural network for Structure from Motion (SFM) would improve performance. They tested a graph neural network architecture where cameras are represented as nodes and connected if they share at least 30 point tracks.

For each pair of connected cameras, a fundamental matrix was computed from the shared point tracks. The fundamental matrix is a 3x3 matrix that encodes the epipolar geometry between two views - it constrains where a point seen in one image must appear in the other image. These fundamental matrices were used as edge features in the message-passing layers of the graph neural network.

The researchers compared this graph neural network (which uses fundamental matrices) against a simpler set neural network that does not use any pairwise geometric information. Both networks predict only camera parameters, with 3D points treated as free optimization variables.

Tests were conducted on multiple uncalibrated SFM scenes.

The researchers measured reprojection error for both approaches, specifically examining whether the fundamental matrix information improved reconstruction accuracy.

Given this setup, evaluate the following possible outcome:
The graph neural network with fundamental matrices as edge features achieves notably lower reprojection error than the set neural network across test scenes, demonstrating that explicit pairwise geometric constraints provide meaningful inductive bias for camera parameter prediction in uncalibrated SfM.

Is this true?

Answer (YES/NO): NO